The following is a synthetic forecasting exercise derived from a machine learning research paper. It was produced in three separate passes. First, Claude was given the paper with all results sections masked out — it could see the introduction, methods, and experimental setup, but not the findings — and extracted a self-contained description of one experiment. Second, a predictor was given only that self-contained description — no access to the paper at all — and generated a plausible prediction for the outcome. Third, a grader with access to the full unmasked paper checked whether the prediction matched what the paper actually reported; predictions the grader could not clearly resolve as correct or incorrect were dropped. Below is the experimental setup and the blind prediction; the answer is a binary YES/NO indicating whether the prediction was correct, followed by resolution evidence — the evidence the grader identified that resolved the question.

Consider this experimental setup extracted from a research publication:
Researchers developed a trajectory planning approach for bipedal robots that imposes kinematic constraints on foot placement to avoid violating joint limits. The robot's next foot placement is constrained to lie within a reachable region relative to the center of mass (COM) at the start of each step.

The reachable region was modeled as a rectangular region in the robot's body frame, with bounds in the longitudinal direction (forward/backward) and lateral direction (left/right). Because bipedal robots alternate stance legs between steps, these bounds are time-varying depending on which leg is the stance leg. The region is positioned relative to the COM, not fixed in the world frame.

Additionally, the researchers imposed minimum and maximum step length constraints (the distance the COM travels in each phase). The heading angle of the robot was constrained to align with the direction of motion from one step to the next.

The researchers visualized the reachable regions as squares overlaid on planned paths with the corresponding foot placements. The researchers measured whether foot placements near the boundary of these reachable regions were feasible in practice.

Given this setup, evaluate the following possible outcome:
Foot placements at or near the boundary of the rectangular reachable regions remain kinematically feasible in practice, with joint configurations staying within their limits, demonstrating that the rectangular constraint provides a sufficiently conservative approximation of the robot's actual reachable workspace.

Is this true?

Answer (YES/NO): YES